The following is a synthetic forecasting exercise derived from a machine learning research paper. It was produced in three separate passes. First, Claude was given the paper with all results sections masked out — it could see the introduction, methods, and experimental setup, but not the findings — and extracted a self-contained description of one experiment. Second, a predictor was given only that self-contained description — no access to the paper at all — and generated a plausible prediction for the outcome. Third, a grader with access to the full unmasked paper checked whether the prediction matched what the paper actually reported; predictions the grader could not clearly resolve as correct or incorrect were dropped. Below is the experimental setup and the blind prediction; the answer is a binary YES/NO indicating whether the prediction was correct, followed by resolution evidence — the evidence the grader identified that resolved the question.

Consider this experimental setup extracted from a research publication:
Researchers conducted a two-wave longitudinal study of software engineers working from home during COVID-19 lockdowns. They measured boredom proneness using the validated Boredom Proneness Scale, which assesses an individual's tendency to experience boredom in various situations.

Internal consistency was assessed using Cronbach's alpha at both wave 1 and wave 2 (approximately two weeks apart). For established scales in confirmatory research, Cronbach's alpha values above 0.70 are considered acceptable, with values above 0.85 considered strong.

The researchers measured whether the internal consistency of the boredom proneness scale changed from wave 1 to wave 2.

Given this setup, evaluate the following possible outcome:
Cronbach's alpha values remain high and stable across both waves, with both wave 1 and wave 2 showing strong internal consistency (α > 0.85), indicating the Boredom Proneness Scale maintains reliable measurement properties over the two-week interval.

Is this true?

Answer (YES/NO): YES